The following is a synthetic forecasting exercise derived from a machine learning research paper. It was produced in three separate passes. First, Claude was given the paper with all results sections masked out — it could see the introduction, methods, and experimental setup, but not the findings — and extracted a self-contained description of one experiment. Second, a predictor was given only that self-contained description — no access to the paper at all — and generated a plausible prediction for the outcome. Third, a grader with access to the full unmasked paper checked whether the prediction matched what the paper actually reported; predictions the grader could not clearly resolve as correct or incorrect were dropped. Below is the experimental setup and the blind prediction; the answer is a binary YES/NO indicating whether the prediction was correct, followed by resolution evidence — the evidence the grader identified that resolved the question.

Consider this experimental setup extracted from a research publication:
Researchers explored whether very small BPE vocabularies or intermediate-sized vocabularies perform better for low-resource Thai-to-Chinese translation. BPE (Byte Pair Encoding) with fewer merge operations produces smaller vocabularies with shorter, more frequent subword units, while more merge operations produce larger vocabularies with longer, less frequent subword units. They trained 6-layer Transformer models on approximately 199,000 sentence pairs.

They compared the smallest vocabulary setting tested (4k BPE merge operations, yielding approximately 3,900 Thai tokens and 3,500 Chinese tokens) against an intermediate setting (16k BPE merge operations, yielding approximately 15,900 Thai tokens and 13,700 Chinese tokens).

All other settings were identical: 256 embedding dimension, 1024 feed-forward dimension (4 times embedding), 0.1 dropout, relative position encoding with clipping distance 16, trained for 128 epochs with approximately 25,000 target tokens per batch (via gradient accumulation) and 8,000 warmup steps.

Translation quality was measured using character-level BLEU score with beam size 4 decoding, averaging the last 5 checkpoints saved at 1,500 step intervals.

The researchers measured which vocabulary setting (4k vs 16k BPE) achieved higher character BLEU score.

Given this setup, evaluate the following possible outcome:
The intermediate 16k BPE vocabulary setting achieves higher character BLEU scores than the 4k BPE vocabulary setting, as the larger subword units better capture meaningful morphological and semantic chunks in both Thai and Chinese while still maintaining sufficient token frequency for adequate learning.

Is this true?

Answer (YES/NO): YES